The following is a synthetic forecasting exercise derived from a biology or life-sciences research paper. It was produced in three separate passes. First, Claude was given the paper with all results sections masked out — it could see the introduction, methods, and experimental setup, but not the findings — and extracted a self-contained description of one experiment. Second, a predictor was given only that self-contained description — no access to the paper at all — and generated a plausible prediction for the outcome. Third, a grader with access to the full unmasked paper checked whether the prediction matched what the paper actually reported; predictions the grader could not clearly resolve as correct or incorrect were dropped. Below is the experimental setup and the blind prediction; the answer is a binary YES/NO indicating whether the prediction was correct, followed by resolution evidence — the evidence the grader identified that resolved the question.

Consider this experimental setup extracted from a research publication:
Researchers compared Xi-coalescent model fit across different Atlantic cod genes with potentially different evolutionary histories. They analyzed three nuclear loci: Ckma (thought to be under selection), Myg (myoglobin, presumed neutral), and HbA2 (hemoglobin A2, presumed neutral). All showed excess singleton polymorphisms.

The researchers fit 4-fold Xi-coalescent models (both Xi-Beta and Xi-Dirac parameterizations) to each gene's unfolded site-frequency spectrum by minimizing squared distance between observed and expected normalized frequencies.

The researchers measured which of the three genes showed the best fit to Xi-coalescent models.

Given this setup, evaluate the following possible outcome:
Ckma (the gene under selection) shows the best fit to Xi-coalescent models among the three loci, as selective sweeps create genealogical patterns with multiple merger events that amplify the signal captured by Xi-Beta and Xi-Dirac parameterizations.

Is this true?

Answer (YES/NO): YES